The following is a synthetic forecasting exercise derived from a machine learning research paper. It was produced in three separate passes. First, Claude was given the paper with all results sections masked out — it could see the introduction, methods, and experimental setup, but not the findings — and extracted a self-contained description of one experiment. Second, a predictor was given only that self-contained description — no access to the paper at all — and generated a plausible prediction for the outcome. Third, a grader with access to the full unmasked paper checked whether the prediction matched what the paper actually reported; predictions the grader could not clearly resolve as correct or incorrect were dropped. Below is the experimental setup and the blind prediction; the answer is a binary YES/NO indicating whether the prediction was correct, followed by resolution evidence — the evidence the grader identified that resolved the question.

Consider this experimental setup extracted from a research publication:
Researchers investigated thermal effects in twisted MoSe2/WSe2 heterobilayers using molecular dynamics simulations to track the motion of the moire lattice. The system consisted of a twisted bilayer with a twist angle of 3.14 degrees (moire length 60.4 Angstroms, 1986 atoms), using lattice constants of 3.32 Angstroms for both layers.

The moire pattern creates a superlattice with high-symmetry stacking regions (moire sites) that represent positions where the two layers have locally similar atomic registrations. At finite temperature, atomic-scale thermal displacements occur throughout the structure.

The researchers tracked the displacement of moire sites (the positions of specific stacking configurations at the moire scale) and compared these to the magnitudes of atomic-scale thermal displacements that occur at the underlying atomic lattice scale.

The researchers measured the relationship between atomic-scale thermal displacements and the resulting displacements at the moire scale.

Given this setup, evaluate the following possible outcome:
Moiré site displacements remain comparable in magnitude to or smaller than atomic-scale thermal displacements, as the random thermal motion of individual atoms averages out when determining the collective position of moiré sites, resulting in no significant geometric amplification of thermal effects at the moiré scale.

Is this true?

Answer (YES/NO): NO